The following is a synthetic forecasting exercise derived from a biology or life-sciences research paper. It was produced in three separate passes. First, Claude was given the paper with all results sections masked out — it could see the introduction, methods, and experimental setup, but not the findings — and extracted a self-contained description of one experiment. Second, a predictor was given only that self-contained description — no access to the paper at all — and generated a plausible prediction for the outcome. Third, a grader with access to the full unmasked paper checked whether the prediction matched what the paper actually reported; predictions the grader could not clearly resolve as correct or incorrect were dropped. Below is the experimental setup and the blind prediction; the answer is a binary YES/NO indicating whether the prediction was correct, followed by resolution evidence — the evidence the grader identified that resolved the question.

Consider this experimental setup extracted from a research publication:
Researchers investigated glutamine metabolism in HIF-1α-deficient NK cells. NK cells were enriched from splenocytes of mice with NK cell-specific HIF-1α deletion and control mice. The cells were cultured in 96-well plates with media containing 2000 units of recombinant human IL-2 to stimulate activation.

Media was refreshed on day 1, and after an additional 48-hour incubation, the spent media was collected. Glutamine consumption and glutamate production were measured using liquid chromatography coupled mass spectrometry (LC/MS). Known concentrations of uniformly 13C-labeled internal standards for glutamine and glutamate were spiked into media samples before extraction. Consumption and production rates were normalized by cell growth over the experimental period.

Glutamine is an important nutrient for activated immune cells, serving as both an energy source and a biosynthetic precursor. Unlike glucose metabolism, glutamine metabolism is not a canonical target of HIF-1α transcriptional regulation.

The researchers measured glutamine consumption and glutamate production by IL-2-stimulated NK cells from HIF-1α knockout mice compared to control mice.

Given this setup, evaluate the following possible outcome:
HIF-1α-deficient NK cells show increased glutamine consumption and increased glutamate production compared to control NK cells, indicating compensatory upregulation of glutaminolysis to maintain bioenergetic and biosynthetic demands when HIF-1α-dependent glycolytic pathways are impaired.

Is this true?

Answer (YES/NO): NO